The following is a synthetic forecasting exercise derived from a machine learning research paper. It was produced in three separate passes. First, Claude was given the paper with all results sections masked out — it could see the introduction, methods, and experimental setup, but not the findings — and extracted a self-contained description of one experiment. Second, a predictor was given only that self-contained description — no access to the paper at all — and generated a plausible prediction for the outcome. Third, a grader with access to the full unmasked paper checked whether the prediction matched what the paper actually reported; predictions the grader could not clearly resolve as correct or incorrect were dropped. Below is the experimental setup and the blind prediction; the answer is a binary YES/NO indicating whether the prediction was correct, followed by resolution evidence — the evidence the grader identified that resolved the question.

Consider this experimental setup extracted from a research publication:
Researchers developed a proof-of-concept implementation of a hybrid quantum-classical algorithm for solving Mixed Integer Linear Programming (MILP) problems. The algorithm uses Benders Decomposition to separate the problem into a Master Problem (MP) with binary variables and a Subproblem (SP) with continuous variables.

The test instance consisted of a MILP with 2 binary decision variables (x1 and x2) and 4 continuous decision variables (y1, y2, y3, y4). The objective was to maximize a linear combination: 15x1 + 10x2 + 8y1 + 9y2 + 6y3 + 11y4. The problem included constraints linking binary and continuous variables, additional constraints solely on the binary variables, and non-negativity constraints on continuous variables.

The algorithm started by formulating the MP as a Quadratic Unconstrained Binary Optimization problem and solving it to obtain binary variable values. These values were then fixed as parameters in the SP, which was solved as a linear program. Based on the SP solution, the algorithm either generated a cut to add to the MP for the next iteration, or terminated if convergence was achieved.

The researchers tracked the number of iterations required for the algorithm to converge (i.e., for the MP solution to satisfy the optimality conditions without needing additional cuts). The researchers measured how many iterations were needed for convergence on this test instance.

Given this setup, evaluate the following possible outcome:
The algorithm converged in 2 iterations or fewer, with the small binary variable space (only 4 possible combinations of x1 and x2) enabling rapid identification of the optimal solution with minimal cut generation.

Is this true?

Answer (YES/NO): YES